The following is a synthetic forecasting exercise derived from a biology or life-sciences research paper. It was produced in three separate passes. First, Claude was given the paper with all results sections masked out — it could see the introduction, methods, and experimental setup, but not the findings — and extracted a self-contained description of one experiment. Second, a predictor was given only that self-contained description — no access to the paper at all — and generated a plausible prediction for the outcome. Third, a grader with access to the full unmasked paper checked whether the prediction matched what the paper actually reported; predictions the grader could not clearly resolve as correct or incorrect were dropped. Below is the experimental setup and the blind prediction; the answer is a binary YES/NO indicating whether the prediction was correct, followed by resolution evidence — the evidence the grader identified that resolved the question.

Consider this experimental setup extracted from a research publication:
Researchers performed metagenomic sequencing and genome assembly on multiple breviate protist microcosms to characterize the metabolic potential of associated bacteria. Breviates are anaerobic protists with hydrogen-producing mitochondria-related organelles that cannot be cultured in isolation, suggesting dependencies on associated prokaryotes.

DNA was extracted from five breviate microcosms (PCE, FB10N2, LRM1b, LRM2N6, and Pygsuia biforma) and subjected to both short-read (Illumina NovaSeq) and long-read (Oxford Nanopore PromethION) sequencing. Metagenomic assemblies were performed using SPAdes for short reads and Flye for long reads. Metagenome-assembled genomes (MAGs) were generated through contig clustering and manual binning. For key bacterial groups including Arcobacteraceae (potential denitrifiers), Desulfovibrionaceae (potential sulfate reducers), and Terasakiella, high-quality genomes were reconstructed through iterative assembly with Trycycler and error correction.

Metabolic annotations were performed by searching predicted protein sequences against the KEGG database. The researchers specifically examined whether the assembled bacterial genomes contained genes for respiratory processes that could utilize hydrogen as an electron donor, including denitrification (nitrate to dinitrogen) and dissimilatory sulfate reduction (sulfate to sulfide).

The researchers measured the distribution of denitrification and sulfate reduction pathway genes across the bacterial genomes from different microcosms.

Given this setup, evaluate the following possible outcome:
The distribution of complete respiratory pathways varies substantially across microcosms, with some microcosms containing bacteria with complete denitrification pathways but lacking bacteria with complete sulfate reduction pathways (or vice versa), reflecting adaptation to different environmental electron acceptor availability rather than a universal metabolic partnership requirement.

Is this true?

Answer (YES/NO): YES